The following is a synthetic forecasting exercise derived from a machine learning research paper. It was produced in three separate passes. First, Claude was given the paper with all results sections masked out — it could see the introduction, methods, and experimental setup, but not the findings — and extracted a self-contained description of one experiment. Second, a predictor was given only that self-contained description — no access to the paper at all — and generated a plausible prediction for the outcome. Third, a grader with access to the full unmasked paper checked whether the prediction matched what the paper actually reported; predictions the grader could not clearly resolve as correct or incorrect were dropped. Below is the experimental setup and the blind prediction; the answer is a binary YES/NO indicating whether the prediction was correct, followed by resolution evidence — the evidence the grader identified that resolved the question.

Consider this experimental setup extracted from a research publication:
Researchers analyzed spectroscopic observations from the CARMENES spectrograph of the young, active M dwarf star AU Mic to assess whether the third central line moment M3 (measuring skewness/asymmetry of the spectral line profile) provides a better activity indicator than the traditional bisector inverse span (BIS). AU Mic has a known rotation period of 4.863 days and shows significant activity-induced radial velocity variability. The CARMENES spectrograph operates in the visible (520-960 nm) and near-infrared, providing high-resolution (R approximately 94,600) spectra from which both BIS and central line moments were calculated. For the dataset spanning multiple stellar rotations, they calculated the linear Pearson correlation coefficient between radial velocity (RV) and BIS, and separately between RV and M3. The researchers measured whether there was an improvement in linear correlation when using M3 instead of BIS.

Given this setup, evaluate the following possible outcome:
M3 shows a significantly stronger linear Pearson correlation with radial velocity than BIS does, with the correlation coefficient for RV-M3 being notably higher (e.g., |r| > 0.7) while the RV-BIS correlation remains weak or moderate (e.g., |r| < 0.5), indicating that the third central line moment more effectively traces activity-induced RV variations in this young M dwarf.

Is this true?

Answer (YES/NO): NO